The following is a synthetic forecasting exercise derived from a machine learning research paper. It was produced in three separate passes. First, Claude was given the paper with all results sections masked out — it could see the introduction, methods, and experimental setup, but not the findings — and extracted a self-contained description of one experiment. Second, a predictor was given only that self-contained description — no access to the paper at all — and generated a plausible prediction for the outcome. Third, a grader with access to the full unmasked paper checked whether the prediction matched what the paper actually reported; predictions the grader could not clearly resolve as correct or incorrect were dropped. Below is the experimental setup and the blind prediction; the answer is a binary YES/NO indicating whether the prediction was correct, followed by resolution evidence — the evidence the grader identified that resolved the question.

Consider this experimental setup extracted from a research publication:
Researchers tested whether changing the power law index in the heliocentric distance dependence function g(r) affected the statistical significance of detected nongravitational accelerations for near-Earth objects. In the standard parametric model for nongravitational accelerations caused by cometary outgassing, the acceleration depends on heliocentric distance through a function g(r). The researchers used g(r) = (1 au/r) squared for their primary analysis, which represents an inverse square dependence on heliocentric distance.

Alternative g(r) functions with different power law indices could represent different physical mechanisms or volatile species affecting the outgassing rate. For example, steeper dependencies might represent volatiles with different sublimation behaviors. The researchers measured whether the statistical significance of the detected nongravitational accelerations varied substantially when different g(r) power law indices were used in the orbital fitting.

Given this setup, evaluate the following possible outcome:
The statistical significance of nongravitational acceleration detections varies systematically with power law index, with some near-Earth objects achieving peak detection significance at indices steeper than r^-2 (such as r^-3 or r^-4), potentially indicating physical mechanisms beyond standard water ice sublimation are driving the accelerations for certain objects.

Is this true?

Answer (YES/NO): NO